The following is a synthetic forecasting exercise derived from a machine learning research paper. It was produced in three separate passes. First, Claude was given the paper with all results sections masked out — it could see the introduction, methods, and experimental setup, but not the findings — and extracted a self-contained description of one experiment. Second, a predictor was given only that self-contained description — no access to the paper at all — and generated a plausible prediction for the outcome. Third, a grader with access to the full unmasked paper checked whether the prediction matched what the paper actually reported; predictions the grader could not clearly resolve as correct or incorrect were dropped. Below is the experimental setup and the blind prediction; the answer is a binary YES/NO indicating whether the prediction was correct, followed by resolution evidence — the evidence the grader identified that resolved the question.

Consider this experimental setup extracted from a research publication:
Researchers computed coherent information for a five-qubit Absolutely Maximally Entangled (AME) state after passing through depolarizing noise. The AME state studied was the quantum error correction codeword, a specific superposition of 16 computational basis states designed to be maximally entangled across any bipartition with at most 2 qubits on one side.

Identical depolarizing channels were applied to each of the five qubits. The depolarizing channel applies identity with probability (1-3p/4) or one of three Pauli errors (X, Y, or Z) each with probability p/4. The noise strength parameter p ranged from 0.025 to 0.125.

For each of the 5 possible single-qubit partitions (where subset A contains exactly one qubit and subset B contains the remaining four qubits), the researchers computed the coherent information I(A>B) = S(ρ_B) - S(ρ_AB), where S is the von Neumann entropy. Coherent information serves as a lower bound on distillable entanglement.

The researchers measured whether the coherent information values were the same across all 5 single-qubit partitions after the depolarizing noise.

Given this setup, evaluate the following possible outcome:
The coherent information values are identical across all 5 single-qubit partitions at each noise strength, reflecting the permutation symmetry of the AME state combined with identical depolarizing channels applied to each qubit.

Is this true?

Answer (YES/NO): YES